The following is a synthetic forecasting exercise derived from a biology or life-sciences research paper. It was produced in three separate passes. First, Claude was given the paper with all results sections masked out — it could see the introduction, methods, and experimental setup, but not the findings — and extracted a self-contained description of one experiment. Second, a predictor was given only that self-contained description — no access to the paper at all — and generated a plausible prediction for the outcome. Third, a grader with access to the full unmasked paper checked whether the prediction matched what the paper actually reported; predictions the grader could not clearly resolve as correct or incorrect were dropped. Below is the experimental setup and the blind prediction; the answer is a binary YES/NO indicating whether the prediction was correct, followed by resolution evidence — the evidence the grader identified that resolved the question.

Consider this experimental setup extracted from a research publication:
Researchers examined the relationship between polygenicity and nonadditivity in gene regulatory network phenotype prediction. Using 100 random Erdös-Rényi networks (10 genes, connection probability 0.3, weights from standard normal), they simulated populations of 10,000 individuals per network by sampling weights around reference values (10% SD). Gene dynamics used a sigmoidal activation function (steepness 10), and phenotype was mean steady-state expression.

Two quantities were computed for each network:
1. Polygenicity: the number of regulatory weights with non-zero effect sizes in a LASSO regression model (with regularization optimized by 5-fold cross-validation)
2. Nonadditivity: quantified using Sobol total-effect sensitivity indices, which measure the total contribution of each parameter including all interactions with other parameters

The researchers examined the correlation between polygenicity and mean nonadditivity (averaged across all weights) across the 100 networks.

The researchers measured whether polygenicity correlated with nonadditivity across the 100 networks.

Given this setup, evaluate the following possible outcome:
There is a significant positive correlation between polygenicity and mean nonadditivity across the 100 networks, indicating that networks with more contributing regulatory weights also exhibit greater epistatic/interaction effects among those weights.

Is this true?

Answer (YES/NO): NO